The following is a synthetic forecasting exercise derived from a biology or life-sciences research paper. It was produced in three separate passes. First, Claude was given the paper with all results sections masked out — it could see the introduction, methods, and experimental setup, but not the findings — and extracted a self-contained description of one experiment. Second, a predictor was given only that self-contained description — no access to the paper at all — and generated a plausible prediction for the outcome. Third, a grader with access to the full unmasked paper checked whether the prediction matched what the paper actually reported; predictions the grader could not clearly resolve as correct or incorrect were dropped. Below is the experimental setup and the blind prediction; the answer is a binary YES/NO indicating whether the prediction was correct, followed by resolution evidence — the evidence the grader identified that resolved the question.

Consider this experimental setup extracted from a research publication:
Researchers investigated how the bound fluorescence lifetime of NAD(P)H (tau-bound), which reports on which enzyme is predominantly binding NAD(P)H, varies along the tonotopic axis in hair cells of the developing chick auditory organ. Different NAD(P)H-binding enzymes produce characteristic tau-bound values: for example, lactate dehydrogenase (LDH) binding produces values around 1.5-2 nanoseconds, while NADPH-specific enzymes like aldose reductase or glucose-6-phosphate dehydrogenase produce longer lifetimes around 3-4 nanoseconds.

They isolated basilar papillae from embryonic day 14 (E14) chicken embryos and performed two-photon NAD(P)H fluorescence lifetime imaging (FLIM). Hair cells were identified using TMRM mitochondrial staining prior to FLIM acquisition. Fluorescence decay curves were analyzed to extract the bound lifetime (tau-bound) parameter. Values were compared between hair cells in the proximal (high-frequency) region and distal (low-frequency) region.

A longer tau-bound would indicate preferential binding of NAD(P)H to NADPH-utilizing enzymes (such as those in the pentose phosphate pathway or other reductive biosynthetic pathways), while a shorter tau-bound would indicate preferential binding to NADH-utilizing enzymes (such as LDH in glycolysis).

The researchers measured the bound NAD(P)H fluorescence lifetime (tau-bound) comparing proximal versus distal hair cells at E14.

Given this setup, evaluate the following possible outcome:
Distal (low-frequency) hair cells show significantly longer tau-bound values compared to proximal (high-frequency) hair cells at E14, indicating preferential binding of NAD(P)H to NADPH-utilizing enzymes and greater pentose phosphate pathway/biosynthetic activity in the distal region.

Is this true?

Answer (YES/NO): NO